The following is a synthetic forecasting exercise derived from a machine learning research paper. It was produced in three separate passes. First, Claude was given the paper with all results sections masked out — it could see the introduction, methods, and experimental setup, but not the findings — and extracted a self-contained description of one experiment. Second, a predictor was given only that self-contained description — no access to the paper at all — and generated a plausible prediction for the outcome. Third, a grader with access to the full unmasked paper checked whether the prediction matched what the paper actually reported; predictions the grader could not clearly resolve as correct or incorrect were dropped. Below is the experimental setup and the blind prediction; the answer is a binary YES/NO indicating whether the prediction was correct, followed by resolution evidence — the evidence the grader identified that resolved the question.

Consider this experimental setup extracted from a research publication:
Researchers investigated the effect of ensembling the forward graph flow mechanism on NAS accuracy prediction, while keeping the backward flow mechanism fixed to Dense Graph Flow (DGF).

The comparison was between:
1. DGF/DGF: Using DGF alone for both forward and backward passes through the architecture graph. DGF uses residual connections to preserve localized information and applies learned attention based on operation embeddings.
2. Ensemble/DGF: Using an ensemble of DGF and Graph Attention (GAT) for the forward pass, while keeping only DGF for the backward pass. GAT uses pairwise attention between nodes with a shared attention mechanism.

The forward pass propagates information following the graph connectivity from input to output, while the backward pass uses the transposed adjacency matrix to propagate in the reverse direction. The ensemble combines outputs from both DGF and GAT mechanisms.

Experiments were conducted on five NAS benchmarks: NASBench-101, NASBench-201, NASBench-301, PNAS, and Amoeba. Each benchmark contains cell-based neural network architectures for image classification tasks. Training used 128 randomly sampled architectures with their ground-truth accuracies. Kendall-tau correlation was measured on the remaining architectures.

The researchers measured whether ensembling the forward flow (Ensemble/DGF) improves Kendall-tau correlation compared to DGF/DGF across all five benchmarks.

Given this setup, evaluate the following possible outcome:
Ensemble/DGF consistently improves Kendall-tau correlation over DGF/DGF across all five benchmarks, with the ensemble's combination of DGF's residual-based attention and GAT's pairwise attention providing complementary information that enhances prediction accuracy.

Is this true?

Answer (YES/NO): NO